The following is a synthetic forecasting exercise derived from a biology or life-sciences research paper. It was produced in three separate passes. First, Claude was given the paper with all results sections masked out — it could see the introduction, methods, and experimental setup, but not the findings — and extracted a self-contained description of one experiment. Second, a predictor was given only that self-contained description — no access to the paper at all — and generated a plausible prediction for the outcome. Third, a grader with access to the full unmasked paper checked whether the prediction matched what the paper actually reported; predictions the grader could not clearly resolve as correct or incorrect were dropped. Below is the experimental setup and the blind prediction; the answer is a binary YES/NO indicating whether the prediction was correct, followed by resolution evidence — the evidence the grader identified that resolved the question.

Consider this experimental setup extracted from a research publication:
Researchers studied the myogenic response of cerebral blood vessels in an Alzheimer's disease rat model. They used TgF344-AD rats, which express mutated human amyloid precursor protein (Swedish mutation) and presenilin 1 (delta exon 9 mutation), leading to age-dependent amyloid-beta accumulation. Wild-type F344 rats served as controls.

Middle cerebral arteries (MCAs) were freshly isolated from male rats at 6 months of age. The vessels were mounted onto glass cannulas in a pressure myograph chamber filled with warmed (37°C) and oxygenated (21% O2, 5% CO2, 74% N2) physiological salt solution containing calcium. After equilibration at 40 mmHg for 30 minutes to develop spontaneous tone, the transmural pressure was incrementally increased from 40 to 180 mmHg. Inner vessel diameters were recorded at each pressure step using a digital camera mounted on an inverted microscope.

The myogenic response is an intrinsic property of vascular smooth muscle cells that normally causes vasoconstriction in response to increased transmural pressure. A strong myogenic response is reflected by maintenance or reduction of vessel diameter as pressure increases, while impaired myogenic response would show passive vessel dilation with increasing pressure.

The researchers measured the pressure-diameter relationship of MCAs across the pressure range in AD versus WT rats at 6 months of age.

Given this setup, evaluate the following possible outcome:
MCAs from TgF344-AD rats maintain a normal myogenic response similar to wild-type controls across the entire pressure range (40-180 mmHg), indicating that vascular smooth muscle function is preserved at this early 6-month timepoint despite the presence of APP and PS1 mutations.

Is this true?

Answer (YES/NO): NO